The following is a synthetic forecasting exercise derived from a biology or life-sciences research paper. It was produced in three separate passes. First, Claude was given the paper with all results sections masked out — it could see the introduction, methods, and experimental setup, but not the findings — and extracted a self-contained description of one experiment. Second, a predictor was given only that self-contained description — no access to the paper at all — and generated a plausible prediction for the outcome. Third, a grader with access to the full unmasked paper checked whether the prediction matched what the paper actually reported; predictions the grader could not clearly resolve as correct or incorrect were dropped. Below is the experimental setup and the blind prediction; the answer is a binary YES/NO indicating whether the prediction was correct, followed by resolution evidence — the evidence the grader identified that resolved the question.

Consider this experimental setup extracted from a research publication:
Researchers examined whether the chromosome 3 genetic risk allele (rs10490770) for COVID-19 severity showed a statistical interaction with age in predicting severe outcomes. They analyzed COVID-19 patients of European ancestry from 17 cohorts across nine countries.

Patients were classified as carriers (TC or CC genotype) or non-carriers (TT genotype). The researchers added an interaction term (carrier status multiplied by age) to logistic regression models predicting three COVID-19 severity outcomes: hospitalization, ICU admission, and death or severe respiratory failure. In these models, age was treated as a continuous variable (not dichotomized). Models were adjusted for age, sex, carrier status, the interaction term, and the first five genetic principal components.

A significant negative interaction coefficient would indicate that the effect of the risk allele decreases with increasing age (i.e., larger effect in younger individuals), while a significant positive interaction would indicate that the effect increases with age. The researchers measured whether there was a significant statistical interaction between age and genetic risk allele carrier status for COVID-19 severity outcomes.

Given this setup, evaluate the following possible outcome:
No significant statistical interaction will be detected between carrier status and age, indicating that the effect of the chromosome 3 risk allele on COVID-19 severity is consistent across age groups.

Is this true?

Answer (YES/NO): NO